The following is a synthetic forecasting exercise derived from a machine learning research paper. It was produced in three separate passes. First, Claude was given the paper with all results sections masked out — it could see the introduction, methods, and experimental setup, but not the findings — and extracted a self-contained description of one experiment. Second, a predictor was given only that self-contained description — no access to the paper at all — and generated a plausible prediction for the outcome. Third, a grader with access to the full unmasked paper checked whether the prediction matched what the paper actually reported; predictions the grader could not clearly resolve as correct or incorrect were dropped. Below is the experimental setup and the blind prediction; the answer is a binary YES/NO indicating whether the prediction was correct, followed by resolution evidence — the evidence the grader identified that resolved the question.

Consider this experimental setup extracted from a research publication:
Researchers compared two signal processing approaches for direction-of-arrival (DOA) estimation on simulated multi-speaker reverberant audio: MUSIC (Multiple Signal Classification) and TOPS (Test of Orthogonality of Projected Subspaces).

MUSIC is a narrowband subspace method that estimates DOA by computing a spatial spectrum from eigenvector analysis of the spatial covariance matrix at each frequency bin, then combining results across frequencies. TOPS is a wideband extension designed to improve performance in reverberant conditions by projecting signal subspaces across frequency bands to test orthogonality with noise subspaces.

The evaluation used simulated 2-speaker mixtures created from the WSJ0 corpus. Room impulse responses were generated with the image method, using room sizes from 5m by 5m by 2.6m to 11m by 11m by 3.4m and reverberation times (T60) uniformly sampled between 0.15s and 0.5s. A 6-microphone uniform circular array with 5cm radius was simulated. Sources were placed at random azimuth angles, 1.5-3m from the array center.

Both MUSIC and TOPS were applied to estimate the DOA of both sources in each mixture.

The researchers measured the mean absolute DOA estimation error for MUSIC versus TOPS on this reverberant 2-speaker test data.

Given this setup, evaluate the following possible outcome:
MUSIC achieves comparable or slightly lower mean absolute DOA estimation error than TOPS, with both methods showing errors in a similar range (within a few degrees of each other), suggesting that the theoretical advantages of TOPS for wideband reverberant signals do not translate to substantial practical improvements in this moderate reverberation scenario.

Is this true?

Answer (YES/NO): NO